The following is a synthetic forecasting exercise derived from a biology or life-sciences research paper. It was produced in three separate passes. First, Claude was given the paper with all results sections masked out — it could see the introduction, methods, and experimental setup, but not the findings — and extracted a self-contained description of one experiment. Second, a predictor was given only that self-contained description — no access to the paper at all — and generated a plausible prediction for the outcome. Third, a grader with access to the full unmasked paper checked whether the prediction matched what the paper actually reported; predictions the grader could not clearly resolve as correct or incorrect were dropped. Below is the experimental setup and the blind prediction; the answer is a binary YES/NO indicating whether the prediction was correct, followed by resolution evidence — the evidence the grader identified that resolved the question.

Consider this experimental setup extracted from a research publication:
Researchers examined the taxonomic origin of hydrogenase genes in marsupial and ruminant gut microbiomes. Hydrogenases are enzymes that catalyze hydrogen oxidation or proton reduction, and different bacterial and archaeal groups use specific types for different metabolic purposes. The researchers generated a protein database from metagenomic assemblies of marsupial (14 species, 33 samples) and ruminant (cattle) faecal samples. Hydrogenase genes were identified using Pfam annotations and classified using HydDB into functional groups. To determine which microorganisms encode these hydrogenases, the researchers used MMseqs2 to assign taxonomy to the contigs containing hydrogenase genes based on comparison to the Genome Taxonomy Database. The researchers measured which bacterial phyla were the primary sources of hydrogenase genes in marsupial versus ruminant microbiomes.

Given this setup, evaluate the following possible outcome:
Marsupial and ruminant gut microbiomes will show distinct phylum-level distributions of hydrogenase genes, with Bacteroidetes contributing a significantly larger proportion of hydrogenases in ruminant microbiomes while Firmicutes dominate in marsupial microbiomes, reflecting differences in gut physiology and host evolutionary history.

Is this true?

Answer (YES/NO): NO